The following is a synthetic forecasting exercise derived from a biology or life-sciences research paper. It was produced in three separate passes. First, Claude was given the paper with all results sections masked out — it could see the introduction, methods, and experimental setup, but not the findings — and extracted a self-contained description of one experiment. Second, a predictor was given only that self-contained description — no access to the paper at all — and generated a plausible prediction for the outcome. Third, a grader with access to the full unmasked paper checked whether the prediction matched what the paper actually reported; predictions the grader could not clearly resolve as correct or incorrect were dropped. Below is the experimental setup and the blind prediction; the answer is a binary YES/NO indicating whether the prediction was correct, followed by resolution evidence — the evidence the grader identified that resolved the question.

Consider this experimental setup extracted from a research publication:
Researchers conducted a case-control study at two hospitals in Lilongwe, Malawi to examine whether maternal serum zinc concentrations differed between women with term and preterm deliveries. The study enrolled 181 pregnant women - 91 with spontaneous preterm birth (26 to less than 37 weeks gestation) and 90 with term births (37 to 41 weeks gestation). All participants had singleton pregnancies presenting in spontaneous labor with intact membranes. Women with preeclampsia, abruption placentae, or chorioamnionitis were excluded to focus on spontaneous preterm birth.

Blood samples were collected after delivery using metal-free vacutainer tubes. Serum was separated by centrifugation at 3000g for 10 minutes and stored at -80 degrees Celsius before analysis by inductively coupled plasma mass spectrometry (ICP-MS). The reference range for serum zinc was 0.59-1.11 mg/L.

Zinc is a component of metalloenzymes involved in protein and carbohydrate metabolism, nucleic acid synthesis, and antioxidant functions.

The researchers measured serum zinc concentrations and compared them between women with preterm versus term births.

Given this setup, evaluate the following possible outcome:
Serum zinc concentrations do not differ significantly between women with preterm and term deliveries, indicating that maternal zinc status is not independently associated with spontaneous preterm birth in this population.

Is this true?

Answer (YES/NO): NO